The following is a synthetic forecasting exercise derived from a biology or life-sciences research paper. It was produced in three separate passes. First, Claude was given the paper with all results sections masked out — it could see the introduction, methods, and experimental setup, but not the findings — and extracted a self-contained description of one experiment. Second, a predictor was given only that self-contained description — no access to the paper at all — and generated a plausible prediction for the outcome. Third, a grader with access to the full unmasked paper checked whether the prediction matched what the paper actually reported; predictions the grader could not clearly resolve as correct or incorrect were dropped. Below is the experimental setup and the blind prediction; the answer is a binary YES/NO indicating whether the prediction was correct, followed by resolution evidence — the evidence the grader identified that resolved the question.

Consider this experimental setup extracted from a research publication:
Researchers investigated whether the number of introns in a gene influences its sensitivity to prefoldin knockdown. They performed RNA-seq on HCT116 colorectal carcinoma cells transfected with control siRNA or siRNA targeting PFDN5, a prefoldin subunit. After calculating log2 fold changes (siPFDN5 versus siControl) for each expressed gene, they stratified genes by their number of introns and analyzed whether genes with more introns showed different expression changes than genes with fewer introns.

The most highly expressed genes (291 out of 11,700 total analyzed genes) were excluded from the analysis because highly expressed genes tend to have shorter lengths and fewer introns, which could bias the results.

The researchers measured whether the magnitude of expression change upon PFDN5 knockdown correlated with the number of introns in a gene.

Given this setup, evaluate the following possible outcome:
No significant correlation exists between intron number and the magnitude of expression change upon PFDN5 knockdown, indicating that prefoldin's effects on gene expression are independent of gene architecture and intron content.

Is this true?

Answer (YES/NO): NO